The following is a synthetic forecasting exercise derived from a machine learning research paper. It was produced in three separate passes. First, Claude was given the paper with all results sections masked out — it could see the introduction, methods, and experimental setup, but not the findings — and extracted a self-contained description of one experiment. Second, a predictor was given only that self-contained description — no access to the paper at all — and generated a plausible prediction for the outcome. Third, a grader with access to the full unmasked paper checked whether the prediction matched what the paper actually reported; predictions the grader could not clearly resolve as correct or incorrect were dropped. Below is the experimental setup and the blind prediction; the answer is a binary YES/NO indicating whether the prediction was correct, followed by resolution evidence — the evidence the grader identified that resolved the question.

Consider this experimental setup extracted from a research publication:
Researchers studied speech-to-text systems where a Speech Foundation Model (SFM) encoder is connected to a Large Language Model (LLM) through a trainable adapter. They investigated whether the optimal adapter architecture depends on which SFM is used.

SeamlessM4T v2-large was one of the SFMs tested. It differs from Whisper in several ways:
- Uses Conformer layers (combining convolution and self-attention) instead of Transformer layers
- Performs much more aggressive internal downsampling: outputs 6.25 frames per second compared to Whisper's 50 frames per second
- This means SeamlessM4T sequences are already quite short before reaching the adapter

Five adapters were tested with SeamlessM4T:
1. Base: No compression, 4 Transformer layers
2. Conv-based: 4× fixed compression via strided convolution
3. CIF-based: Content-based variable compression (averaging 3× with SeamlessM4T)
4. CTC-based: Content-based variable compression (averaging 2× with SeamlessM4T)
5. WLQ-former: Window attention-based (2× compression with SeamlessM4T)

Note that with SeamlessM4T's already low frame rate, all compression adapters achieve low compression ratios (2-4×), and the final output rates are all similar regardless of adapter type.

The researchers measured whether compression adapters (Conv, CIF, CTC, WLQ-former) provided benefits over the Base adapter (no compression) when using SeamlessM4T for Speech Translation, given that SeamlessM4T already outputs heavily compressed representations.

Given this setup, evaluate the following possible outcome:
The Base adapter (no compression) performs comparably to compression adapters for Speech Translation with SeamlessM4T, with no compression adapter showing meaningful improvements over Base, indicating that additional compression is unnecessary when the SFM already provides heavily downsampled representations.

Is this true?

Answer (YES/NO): NO